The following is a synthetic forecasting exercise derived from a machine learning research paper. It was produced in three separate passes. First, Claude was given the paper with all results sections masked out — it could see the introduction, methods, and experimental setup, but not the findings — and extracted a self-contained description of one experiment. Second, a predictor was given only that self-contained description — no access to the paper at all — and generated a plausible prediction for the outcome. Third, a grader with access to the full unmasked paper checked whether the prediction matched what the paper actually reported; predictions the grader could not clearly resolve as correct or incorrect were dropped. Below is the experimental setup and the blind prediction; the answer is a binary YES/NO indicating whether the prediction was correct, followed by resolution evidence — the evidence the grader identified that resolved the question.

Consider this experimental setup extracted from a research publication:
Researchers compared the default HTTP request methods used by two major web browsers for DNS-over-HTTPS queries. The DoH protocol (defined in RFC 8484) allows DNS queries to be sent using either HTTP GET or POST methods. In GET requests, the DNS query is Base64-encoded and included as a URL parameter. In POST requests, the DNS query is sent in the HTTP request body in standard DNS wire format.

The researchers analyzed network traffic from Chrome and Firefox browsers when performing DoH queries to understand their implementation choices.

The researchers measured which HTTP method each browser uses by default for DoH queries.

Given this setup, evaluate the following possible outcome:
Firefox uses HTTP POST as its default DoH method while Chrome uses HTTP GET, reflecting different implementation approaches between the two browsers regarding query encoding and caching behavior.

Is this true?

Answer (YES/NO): YES